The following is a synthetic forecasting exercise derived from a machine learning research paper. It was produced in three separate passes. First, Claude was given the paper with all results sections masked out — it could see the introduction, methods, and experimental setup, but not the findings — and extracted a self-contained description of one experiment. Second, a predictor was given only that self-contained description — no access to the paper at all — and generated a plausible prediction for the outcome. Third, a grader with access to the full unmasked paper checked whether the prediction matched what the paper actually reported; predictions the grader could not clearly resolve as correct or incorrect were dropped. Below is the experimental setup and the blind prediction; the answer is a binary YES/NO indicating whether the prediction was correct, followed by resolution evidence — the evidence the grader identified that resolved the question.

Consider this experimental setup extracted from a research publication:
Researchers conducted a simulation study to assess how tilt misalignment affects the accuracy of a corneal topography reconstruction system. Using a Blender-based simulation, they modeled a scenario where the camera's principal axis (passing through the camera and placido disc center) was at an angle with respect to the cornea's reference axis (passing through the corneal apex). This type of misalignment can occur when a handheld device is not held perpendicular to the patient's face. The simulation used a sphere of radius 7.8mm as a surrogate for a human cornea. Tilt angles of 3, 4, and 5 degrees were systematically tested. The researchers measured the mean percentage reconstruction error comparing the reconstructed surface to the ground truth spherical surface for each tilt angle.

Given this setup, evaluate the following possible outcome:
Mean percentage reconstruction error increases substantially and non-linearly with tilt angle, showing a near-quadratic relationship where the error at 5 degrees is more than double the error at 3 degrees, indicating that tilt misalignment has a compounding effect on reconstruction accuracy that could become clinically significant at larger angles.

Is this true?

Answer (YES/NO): NO